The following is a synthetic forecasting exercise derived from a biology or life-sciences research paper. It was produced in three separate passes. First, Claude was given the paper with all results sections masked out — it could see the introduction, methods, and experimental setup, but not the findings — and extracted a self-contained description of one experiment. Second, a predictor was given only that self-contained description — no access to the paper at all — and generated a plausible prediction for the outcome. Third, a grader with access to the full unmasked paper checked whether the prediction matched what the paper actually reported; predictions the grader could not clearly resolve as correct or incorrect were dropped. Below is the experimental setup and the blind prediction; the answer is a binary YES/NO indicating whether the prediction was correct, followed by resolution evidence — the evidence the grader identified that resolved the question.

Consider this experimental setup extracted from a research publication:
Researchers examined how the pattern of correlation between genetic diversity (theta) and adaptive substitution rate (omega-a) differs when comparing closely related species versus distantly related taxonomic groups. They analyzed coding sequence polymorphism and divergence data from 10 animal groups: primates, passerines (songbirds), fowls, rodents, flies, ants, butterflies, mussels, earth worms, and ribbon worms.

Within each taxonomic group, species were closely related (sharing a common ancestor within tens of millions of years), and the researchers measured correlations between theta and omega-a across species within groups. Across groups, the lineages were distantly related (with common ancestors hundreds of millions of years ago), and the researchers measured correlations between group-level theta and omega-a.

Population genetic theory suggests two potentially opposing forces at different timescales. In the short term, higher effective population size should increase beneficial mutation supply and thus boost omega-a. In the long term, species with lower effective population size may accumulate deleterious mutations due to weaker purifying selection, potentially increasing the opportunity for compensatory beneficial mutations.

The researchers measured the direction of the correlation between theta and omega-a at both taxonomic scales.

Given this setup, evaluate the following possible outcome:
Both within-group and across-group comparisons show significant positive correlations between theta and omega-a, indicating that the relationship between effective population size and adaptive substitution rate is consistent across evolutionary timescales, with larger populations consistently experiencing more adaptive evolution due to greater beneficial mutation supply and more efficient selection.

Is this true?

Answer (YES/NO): NO